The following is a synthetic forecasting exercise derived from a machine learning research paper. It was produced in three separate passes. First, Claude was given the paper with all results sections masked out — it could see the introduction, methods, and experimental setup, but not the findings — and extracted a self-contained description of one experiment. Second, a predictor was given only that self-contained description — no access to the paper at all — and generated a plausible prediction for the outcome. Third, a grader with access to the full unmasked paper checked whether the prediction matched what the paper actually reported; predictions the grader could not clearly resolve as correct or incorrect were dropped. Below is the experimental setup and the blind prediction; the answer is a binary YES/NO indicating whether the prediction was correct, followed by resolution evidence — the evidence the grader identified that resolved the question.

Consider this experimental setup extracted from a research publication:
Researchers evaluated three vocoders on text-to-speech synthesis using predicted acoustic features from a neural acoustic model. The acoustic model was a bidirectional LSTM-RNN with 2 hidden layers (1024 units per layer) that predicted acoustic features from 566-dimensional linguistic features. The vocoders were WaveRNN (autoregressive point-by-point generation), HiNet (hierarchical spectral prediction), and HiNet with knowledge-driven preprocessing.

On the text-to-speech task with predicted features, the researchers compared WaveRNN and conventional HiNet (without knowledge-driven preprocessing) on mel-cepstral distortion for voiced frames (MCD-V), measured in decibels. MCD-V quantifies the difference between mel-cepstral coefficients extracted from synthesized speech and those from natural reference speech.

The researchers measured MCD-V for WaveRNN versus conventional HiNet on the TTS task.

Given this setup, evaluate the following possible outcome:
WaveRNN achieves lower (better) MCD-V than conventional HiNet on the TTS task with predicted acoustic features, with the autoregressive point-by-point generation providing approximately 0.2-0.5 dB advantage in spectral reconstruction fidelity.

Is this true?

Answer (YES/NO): NO